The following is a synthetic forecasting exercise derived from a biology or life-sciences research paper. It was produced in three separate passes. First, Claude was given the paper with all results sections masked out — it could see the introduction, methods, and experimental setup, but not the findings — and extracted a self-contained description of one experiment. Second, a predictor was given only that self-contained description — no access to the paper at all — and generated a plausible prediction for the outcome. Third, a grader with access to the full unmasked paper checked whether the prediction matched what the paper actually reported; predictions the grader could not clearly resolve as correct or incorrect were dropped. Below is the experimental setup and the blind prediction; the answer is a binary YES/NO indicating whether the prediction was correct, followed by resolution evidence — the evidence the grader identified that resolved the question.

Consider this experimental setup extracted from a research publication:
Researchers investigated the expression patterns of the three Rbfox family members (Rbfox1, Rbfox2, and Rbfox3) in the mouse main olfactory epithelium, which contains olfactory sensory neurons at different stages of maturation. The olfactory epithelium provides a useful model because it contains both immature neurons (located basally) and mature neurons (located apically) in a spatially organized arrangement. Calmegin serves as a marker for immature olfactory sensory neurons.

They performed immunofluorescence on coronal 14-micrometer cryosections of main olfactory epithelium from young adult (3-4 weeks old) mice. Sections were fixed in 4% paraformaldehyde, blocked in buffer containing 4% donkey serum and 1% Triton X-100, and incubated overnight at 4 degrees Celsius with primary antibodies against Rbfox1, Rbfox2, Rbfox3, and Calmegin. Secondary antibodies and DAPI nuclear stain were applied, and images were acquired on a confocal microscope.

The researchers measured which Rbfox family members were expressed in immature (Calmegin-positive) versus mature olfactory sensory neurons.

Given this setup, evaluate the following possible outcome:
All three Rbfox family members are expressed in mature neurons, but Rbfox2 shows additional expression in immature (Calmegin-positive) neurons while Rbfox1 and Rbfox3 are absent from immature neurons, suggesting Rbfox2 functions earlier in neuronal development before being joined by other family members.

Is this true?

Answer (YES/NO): NO